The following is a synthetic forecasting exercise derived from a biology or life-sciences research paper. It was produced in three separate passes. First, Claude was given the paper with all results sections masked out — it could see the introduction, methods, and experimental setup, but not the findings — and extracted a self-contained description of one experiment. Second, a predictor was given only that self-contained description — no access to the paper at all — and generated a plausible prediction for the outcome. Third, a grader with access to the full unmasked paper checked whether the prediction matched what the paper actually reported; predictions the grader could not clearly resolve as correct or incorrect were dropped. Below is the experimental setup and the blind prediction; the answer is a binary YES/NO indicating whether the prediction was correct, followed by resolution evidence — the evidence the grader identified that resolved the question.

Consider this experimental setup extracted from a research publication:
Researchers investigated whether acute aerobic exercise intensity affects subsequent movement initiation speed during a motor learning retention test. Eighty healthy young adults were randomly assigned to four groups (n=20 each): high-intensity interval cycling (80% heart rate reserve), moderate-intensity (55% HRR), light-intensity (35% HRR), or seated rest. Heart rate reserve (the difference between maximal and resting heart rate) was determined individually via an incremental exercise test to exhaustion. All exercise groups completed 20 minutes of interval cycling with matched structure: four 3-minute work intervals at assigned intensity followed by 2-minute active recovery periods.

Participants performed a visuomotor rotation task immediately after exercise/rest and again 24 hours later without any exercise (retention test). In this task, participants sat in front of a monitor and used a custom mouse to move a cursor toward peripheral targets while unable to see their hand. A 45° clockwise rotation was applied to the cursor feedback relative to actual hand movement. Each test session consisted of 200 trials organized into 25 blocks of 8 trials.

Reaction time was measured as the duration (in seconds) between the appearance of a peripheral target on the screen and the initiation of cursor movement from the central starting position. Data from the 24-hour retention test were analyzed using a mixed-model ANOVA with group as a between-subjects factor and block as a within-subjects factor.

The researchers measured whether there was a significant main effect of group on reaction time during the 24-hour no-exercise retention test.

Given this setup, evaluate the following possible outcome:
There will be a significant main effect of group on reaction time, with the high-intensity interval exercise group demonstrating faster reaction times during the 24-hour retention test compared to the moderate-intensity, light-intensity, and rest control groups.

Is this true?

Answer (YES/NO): NO